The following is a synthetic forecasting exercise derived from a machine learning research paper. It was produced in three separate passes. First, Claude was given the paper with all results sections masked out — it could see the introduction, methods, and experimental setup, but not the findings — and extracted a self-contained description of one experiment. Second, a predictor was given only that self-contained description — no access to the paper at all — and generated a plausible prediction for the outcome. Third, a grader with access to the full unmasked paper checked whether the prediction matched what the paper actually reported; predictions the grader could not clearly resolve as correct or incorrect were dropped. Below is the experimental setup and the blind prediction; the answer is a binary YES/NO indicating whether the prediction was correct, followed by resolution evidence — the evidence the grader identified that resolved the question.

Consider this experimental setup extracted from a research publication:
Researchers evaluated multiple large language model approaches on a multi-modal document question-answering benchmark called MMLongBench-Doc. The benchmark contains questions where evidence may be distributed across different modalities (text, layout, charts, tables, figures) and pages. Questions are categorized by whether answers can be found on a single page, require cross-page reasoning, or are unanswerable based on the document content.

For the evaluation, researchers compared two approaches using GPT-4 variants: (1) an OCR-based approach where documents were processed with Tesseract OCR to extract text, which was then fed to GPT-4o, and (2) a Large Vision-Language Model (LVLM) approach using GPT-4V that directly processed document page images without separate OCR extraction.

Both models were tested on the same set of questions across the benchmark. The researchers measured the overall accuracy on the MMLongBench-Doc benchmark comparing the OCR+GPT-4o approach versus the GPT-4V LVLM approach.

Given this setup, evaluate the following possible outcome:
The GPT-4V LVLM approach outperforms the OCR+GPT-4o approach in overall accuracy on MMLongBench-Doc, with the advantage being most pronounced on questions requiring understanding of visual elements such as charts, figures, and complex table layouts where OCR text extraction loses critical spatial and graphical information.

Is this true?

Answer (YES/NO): NO